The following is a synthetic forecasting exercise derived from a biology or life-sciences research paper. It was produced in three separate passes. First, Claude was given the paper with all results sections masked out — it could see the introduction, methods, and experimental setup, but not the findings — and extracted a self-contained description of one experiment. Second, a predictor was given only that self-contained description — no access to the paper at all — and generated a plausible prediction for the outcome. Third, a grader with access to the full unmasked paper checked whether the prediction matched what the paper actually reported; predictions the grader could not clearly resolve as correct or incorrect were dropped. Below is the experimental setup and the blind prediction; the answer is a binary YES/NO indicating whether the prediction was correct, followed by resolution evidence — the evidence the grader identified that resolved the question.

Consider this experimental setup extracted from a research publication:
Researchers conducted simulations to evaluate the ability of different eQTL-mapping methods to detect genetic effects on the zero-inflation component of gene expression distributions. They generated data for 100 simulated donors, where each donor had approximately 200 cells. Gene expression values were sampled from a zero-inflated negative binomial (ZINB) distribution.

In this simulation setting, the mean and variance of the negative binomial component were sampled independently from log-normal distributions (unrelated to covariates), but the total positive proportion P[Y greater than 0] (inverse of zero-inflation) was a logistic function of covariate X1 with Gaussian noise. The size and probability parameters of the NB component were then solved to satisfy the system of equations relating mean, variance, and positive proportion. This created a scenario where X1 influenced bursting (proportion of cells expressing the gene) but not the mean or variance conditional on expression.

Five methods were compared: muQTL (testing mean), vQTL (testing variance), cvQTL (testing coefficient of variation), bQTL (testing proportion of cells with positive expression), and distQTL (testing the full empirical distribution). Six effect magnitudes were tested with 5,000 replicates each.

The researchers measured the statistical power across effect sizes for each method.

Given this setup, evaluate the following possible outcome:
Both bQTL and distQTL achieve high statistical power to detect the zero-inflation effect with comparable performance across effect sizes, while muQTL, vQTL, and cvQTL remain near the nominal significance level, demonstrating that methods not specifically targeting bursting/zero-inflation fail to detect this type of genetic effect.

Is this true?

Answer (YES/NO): NO